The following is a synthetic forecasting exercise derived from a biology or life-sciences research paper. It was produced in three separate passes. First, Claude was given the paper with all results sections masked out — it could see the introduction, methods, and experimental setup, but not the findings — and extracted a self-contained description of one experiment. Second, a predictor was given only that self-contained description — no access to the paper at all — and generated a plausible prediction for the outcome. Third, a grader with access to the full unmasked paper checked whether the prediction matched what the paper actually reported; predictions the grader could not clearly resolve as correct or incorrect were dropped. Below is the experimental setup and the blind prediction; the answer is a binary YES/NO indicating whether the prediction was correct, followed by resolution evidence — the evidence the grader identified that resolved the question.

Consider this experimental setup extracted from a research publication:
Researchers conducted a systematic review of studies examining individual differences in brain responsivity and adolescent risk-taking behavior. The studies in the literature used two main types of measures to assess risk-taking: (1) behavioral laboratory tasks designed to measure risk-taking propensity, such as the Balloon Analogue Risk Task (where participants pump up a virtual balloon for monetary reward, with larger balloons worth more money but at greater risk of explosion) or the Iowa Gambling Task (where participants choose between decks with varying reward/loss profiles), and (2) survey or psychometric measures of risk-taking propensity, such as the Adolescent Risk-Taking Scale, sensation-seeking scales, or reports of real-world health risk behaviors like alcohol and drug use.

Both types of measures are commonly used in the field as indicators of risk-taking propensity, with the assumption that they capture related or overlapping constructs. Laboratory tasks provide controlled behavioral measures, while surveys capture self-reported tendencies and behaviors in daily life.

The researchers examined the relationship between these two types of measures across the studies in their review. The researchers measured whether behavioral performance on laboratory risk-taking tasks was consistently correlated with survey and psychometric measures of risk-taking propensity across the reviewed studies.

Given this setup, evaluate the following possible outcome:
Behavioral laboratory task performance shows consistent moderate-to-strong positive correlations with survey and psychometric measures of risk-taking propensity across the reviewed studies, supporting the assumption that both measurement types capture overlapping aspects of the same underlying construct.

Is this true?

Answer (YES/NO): NO